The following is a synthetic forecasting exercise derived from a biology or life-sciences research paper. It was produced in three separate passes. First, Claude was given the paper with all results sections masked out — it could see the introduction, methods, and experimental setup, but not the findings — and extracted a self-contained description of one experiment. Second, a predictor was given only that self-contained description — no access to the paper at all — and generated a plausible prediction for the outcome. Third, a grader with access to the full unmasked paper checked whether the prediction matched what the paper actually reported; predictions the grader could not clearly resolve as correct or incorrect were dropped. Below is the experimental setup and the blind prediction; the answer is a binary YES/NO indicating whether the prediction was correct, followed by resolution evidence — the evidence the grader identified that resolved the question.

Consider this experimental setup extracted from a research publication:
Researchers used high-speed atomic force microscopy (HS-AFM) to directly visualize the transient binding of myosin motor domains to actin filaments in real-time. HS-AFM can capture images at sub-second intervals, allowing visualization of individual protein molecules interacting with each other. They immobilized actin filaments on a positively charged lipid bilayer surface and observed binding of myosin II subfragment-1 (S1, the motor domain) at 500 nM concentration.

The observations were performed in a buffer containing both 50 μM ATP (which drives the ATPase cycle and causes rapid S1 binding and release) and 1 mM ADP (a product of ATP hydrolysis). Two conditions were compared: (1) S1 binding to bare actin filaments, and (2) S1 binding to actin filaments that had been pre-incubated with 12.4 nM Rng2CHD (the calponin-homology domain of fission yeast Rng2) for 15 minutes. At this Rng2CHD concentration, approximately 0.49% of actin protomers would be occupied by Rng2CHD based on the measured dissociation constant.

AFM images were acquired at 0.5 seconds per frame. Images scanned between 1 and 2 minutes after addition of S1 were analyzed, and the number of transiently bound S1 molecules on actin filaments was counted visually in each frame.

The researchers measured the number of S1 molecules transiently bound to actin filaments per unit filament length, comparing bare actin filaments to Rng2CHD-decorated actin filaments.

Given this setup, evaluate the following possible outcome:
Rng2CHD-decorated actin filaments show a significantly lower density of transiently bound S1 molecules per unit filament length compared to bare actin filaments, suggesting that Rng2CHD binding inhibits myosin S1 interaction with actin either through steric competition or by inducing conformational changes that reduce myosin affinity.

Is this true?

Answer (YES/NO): YES